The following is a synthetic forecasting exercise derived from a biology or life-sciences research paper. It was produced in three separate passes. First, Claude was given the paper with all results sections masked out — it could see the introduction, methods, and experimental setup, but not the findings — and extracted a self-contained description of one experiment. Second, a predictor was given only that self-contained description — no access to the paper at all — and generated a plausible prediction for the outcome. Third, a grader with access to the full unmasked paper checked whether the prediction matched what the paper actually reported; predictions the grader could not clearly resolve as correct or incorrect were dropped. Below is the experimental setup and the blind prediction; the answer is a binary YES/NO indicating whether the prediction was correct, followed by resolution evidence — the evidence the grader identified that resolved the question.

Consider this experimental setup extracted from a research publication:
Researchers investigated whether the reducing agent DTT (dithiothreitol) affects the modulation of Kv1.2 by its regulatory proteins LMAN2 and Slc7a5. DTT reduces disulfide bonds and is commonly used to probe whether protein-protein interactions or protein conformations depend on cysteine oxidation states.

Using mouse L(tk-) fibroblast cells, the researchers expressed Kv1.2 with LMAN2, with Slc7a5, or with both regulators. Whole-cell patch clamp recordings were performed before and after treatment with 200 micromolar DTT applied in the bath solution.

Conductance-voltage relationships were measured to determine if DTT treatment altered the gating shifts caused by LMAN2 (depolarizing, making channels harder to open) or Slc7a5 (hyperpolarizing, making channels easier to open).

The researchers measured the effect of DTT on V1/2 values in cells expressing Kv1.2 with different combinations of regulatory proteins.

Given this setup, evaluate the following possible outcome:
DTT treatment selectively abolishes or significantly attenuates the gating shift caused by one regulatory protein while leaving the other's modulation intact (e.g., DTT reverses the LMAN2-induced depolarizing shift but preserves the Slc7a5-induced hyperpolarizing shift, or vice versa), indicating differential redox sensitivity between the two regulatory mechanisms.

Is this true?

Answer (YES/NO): NO